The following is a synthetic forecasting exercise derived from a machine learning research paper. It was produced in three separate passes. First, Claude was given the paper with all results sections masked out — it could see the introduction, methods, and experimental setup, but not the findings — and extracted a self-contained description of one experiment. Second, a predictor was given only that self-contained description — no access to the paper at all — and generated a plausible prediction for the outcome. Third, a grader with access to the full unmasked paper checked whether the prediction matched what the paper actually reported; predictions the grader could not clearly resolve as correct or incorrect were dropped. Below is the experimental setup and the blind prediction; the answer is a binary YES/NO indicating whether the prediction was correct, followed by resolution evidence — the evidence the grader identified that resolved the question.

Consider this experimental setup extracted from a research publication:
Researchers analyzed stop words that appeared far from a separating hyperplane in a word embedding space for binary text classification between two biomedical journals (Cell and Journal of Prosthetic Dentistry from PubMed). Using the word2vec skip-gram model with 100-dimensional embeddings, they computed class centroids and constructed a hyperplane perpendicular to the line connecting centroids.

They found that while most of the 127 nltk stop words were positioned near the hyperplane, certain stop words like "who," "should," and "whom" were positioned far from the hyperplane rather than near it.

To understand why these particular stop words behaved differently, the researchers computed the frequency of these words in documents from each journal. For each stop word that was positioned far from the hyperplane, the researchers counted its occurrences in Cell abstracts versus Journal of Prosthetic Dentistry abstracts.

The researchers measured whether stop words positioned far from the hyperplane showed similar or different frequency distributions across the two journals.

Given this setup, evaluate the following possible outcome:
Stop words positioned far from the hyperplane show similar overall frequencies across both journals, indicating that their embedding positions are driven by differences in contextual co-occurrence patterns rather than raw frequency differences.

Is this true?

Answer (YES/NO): NO